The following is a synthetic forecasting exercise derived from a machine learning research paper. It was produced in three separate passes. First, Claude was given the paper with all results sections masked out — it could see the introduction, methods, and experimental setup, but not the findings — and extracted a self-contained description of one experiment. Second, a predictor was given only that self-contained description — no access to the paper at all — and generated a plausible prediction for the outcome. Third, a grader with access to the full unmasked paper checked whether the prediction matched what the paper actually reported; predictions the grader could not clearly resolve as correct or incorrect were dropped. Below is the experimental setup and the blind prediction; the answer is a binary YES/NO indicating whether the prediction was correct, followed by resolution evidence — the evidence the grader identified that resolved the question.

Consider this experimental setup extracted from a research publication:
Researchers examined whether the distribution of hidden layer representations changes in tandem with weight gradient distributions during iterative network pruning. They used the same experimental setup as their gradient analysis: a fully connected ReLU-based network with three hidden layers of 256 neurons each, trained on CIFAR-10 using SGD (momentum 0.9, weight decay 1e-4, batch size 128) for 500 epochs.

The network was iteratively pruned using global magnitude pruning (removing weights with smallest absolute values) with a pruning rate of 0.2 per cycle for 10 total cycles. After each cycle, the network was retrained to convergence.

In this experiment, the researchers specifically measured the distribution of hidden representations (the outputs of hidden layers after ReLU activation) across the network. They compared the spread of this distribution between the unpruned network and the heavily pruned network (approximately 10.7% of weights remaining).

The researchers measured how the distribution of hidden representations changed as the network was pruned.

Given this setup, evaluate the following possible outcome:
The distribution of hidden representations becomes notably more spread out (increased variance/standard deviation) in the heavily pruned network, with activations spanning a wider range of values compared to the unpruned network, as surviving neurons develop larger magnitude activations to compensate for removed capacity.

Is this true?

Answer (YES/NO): NO